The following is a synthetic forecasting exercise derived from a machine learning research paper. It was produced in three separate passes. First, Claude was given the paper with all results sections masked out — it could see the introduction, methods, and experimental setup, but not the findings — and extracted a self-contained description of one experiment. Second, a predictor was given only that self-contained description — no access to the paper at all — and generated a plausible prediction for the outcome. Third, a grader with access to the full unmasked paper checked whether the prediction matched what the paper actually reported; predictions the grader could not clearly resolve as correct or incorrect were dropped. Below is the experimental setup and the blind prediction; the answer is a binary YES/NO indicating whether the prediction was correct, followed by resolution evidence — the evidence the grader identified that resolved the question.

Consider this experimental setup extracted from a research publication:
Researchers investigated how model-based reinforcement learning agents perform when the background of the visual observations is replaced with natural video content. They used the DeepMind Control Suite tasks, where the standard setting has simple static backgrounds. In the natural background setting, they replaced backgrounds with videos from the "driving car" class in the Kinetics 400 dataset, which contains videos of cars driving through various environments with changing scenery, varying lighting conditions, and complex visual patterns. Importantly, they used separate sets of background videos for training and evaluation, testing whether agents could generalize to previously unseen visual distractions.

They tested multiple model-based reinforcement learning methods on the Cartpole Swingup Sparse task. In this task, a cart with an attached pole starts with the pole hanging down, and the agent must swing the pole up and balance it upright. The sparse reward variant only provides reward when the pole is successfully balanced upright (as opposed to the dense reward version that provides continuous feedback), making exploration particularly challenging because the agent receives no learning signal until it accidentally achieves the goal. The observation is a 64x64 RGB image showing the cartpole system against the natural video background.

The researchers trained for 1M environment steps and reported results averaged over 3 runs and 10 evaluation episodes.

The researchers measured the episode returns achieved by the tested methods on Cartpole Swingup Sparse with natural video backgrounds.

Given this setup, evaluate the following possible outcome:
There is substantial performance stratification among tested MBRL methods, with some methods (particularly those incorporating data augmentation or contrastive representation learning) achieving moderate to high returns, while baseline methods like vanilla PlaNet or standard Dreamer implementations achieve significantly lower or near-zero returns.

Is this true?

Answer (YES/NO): NO